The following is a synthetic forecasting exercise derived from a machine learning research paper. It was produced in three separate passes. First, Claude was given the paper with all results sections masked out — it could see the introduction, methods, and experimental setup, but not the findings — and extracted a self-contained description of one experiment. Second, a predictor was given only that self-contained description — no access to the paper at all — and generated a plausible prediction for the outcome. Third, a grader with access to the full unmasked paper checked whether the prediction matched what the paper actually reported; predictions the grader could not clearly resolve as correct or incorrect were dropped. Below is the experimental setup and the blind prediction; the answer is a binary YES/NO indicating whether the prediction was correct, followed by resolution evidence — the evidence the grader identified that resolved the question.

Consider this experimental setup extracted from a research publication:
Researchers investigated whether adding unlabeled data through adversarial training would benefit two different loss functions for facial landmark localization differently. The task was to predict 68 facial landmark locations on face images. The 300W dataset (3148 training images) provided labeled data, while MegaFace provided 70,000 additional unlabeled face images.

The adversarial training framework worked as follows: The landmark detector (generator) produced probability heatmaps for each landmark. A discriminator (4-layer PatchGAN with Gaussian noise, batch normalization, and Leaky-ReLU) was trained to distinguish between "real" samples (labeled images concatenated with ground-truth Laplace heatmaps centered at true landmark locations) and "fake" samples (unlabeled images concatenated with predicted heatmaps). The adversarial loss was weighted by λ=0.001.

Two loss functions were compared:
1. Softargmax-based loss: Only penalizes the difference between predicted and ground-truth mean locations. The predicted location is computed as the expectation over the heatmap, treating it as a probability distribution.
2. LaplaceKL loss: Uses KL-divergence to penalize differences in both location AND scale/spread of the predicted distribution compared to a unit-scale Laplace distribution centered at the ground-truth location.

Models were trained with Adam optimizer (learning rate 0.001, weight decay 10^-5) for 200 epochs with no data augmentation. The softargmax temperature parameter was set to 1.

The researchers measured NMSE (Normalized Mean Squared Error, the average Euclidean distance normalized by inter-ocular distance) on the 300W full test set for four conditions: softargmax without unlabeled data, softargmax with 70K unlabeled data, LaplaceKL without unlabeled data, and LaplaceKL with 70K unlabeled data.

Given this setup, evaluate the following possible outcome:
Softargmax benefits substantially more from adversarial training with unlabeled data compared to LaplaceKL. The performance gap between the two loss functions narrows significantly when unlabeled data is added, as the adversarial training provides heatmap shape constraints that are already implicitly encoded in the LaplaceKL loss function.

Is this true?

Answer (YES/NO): NO